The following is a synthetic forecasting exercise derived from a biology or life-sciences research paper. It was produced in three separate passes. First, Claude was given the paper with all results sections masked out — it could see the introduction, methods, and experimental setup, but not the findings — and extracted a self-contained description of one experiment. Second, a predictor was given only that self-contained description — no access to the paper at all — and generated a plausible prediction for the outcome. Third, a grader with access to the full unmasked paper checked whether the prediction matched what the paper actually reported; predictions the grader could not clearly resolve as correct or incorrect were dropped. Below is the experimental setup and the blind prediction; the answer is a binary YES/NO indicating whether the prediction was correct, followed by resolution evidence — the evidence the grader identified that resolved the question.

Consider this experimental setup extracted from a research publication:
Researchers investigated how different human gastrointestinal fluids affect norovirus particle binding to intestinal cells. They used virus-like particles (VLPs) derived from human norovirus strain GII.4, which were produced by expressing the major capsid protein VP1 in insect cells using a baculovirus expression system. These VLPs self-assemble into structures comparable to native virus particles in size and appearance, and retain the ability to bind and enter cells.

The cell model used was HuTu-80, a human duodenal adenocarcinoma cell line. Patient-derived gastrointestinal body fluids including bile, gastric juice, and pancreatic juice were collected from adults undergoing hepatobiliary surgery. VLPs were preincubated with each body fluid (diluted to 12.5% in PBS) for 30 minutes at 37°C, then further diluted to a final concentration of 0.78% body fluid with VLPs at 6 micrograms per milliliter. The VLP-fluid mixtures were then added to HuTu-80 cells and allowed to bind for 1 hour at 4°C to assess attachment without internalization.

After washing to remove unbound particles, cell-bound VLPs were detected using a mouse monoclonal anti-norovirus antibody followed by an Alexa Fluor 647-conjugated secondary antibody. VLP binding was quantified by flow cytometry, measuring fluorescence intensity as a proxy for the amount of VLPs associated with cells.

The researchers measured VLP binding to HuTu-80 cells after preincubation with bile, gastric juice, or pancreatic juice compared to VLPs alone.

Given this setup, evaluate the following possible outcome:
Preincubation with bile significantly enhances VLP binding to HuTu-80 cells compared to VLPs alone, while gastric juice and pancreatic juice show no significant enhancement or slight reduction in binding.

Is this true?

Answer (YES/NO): YES